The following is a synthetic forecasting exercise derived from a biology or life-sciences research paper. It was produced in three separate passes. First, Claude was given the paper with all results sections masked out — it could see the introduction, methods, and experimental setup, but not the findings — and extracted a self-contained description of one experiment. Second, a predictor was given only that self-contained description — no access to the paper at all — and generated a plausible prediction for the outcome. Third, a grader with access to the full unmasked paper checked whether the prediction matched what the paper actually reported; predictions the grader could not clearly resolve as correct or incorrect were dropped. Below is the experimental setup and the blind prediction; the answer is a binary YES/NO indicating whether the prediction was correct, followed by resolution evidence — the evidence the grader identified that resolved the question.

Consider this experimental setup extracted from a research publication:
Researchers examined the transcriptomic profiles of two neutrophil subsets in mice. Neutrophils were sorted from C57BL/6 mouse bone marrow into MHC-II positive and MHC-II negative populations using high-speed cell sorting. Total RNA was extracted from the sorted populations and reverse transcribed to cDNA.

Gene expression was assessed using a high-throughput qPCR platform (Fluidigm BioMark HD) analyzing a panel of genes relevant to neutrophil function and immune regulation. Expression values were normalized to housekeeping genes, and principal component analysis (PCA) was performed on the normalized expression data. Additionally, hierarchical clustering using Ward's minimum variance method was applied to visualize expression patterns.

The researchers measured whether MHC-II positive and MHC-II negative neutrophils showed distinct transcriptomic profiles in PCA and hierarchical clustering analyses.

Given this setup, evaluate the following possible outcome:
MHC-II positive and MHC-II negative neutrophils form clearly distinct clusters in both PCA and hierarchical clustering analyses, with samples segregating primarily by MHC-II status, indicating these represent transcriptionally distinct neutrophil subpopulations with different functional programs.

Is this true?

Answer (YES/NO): NO